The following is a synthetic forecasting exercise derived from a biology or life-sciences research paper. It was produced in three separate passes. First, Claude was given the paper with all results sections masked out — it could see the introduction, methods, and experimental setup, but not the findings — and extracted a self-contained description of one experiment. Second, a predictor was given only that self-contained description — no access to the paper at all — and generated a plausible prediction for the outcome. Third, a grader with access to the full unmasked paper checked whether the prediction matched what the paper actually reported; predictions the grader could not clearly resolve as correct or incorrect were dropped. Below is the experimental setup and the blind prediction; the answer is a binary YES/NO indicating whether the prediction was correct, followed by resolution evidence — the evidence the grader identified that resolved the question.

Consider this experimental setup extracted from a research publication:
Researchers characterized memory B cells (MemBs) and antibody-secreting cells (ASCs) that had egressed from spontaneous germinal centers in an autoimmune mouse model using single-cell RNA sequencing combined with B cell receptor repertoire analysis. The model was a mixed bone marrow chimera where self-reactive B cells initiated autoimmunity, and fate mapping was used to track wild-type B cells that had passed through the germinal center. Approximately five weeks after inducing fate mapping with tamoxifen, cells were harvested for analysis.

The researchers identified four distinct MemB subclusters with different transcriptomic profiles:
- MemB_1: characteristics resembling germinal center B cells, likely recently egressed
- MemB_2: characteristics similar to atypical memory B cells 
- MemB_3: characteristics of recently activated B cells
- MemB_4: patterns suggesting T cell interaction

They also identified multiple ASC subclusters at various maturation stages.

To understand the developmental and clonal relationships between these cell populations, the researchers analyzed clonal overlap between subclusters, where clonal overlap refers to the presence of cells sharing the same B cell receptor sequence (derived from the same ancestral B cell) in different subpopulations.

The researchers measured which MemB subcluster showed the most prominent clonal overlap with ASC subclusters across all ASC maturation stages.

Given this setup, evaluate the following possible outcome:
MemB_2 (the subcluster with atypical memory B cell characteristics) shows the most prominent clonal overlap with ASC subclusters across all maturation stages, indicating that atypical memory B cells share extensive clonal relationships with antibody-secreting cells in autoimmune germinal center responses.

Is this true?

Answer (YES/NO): NO